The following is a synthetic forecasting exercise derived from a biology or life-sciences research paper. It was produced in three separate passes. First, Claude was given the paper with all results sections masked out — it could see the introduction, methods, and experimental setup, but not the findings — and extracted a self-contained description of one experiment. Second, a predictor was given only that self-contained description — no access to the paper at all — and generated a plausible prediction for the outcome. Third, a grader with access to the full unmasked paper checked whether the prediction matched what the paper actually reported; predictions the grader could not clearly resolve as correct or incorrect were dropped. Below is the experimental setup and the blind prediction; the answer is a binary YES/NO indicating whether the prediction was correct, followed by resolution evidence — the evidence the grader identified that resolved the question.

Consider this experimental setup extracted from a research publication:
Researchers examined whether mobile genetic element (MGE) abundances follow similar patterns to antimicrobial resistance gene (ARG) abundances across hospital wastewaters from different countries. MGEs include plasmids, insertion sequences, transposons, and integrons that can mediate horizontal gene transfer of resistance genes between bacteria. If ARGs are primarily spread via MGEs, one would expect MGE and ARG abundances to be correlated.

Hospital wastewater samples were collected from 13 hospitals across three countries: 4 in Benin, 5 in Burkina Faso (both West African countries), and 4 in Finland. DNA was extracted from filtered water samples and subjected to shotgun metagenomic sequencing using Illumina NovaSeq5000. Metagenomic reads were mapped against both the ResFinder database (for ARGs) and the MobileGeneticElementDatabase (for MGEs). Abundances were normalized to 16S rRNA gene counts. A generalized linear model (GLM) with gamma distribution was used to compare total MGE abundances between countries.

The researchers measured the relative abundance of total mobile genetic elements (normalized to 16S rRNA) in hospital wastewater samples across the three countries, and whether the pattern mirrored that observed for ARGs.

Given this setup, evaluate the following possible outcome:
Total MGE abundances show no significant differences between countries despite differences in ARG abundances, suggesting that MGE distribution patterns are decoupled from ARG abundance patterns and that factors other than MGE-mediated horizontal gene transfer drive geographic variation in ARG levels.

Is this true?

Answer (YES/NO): YES